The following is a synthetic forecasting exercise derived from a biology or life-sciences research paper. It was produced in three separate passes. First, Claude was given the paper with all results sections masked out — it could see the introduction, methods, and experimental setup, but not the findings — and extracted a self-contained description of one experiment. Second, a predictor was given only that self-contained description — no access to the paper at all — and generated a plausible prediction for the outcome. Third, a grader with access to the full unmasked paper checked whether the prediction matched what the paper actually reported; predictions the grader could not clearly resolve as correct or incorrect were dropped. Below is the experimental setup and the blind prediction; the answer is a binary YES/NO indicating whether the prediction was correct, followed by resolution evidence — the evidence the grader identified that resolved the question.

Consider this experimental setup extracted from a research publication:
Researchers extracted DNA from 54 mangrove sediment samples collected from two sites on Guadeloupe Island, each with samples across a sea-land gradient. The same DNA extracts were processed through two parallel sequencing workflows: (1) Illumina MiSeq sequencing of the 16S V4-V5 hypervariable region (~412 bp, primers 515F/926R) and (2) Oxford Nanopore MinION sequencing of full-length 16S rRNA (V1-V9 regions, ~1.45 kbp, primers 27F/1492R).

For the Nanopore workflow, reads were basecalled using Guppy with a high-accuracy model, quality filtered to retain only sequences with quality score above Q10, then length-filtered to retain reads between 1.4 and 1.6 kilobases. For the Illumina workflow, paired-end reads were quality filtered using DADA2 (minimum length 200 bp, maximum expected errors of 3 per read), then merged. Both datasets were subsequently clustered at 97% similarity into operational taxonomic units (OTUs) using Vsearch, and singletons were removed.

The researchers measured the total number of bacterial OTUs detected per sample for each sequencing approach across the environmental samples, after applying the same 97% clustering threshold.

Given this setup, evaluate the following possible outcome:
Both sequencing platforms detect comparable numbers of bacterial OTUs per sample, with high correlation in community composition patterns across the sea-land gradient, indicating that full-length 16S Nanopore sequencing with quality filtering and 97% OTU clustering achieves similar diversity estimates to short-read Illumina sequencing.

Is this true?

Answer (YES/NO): NO